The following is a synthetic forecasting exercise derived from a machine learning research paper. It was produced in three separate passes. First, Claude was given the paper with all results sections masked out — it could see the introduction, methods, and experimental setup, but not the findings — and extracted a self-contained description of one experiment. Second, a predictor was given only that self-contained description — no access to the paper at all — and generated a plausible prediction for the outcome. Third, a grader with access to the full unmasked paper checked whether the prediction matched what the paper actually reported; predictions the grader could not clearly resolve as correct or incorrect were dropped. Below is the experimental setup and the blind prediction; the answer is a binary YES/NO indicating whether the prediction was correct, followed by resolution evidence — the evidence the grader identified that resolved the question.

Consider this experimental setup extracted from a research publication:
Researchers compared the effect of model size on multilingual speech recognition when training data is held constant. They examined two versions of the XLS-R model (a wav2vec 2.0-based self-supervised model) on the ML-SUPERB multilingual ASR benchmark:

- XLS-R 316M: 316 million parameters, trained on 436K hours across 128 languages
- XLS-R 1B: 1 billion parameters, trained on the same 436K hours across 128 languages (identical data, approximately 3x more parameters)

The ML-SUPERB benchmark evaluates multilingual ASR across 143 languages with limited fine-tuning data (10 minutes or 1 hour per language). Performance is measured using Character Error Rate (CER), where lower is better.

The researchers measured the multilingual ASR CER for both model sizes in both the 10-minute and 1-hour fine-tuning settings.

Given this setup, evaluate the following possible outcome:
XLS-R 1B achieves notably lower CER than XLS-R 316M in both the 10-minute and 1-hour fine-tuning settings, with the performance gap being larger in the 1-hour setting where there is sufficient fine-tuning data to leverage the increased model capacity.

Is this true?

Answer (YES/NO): NO